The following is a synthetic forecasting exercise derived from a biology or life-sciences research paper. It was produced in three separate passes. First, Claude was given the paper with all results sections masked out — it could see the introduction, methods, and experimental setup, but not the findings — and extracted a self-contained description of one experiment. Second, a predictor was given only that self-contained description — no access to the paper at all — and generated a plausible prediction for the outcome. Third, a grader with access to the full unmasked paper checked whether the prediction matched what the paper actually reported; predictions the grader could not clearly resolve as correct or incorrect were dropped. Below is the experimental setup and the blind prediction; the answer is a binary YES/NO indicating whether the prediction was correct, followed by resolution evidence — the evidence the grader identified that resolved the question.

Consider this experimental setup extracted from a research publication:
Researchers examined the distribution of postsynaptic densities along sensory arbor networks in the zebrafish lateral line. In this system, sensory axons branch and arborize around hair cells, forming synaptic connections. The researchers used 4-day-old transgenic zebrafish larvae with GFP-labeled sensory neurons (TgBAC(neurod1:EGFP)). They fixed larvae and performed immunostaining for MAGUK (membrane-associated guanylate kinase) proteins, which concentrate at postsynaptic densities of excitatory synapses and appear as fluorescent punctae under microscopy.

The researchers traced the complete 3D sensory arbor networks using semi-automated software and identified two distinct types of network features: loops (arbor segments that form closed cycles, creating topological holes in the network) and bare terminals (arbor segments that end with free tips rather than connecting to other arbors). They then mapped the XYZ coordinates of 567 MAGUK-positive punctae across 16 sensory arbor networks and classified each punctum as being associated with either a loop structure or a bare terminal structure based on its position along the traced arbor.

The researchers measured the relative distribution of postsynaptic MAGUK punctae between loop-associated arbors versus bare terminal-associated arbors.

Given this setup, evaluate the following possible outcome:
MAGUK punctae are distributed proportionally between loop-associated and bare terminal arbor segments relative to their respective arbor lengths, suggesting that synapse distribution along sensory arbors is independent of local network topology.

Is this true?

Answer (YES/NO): NO